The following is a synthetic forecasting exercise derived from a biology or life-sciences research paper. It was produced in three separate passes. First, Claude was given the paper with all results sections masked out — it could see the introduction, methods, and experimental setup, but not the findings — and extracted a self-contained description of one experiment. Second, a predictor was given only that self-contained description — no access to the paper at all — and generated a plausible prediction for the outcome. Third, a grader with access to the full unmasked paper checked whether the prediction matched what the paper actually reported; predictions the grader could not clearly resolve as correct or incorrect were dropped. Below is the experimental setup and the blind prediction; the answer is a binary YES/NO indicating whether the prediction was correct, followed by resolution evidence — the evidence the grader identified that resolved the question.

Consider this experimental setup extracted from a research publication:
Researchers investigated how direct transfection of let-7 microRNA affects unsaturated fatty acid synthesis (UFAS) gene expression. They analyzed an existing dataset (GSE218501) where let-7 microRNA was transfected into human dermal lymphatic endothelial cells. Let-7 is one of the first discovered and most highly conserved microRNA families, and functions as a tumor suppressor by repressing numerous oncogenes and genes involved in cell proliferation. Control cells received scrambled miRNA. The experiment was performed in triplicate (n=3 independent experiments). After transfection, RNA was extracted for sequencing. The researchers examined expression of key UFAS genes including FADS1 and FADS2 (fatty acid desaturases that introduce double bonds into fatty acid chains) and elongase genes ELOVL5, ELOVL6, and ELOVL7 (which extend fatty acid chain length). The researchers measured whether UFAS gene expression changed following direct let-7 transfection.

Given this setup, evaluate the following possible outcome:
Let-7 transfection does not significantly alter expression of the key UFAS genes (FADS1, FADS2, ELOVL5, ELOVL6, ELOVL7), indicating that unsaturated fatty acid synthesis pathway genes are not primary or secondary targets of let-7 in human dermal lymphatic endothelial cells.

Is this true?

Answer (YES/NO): NO